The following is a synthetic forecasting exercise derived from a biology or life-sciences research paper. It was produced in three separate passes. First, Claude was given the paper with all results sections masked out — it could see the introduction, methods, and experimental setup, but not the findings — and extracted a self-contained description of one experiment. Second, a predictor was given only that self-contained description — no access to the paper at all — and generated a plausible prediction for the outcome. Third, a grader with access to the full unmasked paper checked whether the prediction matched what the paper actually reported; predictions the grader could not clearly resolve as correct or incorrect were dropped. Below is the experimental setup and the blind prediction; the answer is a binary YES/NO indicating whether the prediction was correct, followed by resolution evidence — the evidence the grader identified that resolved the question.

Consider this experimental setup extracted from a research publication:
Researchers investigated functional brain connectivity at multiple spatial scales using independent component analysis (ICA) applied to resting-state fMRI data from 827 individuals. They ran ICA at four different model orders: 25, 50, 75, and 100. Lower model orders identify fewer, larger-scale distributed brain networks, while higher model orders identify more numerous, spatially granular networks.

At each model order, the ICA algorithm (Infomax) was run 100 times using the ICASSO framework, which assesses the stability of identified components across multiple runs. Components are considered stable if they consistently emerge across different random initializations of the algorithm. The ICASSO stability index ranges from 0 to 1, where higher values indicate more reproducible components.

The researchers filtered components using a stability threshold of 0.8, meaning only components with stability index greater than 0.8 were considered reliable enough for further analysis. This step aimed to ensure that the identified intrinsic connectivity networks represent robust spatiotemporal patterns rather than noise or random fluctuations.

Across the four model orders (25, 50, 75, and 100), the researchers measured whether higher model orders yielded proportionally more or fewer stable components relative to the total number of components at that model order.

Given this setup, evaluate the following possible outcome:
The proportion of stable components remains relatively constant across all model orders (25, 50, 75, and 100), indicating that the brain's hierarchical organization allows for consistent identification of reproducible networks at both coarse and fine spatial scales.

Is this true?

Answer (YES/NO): NO